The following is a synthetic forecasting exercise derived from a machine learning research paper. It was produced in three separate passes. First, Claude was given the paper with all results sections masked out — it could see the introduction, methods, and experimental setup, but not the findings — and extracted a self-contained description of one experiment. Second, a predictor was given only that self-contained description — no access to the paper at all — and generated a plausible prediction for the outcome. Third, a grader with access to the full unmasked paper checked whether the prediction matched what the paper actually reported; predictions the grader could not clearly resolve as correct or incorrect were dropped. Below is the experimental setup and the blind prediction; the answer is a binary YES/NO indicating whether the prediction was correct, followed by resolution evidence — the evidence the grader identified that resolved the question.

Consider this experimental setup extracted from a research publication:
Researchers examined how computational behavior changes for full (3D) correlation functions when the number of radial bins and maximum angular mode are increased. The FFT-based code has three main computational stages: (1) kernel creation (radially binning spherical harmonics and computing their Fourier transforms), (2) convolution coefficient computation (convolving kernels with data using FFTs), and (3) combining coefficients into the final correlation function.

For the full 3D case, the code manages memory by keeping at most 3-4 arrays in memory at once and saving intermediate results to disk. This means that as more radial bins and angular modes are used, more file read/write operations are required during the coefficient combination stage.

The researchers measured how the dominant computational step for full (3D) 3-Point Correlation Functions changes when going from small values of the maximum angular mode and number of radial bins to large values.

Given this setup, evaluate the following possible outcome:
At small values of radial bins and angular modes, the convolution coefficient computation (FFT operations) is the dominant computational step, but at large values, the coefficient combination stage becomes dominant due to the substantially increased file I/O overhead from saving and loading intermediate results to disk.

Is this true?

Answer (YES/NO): YES